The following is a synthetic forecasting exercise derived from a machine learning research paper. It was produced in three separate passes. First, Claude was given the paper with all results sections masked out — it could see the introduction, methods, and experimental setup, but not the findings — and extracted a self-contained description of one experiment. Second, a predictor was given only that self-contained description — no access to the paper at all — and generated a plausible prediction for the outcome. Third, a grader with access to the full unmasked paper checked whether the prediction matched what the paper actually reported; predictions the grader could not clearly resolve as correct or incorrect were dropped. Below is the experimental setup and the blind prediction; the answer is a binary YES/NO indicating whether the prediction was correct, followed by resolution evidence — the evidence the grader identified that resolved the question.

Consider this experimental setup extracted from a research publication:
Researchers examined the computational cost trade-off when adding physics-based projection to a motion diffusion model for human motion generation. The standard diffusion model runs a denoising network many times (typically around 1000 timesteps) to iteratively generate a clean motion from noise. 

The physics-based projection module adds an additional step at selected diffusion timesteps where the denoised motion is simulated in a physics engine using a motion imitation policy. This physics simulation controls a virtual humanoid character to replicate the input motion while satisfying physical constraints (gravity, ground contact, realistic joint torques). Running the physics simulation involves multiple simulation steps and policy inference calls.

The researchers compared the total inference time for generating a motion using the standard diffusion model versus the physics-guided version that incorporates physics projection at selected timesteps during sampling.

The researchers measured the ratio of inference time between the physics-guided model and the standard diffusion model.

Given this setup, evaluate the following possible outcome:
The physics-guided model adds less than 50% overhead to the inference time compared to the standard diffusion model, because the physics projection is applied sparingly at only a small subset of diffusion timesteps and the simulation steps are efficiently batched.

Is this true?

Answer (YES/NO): NO